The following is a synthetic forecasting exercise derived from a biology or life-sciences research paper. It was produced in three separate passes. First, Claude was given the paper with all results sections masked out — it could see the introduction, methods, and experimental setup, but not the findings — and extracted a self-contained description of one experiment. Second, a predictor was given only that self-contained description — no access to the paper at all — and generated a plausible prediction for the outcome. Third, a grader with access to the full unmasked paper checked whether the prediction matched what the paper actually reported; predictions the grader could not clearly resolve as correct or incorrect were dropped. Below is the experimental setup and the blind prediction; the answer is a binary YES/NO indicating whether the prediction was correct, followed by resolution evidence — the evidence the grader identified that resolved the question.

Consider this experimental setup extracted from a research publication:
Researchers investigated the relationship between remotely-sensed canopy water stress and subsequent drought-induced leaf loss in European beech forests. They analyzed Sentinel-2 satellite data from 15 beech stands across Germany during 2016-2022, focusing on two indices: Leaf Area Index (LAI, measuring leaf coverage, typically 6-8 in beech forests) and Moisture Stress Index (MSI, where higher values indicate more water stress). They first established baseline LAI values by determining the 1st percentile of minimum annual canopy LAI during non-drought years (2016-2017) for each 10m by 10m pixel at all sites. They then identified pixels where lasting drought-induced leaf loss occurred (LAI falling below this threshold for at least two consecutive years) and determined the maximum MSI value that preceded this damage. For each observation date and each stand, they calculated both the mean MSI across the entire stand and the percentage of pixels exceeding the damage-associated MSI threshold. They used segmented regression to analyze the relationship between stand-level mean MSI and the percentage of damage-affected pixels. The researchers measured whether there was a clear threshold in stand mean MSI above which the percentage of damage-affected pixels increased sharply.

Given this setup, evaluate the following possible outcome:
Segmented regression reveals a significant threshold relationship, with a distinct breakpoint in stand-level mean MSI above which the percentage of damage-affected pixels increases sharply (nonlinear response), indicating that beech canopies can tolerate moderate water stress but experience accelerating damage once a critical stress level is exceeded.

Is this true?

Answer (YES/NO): YES